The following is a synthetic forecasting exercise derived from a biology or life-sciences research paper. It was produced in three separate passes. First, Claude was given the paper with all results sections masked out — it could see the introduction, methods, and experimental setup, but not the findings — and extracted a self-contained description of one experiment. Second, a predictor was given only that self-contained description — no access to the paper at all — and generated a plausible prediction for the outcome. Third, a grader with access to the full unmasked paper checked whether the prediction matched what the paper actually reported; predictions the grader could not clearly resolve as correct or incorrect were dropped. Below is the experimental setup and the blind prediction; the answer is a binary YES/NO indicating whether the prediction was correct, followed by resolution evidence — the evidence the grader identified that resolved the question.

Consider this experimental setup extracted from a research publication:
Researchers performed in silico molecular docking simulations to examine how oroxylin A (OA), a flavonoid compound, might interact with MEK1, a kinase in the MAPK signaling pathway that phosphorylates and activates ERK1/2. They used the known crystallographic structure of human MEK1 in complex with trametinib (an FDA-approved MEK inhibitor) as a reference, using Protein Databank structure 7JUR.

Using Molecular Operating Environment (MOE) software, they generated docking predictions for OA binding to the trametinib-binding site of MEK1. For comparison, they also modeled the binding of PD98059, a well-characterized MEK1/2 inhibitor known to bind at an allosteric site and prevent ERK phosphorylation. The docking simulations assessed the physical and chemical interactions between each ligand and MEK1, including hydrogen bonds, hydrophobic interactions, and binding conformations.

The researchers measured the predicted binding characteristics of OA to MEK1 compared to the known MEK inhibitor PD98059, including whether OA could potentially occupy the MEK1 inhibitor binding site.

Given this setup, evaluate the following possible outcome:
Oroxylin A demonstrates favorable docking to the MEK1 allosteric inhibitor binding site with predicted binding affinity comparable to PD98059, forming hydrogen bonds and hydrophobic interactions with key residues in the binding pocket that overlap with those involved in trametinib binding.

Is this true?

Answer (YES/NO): YES